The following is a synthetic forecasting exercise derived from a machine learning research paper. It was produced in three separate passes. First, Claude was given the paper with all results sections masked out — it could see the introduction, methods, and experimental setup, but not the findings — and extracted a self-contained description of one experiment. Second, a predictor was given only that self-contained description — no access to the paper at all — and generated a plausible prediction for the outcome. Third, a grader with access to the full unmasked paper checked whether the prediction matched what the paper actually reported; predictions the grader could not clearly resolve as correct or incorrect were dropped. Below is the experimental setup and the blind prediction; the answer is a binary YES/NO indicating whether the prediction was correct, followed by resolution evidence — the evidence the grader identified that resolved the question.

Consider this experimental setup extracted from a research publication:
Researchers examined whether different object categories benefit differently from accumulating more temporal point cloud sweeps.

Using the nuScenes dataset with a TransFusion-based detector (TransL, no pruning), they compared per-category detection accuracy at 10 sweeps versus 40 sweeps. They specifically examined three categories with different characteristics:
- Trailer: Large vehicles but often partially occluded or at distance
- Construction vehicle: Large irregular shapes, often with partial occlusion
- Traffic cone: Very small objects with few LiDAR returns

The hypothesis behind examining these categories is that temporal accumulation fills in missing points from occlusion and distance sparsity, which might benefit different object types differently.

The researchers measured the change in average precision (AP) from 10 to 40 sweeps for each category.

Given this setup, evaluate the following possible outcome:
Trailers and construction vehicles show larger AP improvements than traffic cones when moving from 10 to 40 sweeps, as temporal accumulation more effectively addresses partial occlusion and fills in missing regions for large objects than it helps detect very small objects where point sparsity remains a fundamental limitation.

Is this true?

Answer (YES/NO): YES